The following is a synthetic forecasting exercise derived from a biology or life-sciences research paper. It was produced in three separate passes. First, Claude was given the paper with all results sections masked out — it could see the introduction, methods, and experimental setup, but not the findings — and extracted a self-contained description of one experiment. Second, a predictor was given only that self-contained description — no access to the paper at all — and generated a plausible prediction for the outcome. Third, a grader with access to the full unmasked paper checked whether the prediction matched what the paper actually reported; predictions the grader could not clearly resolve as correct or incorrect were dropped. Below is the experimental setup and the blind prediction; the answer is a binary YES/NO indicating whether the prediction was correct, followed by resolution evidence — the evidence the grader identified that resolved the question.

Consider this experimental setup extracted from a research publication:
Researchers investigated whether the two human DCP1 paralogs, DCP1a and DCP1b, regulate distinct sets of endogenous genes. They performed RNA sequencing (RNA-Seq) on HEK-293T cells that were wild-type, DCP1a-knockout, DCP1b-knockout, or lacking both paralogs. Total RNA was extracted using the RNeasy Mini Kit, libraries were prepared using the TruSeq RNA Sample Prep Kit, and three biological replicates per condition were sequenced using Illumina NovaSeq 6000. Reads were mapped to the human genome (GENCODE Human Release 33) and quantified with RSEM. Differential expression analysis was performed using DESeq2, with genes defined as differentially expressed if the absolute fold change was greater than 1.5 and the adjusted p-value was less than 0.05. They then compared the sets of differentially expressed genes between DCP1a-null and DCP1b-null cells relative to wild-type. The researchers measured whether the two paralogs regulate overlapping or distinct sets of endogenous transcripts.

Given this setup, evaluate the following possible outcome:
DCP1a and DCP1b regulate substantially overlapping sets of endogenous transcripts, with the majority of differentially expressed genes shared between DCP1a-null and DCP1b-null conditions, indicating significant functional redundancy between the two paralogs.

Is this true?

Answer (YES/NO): NO